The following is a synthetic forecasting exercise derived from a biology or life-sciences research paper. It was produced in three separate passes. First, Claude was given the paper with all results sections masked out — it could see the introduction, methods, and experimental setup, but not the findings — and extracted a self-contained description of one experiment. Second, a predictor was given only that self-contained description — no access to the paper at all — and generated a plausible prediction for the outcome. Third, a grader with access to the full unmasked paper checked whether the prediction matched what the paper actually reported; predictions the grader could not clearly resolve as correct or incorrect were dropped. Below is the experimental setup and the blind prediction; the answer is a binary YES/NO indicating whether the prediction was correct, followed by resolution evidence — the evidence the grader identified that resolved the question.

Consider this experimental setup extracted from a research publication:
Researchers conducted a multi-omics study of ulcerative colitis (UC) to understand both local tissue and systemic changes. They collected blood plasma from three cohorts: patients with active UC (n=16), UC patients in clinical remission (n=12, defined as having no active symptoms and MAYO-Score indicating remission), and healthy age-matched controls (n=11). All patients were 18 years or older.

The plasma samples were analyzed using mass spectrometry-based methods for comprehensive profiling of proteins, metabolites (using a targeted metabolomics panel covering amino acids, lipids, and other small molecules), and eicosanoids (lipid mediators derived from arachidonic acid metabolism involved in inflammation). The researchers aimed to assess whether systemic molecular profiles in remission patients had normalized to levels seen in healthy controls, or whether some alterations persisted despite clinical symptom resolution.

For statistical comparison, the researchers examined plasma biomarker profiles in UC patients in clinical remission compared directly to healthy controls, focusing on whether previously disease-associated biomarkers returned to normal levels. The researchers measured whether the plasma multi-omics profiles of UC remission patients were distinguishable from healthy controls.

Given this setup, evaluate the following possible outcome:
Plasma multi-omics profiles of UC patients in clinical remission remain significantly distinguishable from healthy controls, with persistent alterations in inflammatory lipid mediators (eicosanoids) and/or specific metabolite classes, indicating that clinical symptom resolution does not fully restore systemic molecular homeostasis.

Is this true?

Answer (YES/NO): YES